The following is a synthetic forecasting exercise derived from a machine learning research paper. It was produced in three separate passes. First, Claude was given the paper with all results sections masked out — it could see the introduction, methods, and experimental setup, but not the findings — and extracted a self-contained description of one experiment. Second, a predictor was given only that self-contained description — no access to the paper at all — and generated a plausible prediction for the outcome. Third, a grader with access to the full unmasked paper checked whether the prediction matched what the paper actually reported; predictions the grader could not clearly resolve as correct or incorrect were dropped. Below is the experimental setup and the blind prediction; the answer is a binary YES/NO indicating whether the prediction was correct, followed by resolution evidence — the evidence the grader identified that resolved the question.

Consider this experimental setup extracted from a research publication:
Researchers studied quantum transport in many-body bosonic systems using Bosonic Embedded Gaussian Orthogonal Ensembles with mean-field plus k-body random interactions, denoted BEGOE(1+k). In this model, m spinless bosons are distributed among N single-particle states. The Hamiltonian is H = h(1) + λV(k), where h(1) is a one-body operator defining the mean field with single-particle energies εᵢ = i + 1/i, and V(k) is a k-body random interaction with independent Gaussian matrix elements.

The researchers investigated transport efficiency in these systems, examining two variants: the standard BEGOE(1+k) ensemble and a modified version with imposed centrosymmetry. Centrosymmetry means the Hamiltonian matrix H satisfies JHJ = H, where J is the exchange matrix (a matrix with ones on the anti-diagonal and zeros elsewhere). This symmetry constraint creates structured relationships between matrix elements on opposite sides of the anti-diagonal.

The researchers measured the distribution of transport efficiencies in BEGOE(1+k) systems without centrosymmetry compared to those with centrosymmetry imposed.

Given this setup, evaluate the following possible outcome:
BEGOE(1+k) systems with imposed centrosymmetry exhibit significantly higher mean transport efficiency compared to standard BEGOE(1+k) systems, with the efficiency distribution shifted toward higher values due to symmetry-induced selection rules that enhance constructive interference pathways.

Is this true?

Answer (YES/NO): NO